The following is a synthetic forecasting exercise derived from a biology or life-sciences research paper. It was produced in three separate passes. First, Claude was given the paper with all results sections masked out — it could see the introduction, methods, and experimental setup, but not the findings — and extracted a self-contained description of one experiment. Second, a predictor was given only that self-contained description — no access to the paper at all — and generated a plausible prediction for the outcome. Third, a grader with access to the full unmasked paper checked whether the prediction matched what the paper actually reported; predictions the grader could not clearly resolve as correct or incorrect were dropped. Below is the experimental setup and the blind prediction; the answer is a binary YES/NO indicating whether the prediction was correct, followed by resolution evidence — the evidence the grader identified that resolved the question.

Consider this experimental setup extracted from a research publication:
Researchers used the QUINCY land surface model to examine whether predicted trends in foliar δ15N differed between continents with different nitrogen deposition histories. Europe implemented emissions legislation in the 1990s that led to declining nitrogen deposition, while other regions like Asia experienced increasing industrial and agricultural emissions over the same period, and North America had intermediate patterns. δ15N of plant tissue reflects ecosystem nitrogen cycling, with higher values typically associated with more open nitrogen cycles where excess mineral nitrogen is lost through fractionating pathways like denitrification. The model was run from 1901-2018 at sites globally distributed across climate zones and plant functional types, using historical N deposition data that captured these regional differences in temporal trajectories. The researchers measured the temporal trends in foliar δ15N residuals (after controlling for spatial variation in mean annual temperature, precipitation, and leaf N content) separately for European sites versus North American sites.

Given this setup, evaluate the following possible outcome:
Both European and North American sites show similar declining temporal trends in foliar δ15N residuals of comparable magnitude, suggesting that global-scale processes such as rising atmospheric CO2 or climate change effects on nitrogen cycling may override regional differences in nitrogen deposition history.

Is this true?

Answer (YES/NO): NO